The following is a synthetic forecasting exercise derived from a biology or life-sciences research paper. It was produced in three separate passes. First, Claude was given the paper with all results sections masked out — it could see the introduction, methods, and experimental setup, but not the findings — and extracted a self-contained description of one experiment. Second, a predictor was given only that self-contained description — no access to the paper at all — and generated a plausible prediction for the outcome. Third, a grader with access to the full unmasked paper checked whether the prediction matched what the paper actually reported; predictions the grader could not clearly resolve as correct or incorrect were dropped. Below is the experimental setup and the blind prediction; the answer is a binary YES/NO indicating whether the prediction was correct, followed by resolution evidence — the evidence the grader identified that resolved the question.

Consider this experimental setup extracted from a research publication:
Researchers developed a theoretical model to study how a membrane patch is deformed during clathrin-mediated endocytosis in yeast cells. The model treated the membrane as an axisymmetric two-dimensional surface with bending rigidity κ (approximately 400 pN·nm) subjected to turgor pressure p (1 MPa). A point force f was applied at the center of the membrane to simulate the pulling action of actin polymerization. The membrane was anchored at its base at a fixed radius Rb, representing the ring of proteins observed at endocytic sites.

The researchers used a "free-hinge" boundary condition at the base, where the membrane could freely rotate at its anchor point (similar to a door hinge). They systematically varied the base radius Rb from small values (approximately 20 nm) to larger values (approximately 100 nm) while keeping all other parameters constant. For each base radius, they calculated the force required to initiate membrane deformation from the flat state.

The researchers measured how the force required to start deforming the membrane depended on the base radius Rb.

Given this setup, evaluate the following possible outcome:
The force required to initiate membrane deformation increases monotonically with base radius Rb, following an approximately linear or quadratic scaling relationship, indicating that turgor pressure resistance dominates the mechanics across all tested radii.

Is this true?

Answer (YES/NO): YES